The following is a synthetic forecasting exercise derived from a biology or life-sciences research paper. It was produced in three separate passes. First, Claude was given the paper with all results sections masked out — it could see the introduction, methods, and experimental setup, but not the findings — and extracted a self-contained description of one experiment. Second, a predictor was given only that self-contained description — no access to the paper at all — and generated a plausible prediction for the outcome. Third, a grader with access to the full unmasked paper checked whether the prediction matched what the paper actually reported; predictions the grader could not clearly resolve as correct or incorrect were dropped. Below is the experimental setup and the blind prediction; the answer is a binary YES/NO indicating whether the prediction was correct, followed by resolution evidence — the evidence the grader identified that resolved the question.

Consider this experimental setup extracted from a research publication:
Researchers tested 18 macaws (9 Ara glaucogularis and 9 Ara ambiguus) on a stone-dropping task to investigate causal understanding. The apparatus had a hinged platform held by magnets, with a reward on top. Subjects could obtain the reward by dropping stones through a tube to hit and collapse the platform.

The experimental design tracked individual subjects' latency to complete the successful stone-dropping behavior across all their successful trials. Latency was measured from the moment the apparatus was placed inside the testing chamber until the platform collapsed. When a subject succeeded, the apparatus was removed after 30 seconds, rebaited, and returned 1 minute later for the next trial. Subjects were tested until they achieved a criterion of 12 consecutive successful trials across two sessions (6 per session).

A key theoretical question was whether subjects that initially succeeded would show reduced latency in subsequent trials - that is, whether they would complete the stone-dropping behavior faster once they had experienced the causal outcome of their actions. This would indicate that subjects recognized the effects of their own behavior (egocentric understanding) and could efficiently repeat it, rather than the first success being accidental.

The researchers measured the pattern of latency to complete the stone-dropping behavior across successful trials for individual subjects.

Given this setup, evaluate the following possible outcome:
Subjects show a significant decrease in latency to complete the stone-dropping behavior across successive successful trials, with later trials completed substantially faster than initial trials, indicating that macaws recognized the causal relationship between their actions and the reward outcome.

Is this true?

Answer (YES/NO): YES